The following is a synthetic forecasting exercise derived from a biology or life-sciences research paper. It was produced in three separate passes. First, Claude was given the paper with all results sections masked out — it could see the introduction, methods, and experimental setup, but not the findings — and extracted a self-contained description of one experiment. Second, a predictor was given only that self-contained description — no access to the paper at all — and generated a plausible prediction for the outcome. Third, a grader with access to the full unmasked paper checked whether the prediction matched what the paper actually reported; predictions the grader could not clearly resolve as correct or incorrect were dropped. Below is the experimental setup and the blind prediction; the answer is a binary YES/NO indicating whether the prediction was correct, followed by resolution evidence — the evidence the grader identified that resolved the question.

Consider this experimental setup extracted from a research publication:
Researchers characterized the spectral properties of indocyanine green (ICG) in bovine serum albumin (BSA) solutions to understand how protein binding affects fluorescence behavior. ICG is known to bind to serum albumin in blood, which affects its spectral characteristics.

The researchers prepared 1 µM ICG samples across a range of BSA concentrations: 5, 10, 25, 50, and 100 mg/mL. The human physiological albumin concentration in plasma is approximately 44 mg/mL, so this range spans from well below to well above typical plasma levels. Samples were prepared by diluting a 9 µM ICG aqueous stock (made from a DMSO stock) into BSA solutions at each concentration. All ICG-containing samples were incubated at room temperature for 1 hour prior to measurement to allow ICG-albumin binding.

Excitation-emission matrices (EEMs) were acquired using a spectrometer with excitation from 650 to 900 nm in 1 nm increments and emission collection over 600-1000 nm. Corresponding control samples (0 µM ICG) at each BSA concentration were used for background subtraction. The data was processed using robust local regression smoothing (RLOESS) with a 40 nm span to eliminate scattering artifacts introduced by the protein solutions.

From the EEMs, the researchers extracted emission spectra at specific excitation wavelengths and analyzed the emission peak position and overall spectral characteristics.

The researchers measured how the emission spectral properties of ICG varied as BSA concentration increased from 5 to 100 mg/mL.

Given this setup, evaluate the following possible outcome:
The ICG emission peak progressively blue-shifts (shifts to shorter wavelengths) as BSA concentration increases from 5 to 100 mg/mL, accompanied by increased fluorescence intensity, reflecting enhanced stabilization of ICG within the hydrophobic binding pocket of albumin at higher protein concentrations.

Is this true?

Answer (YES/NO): NO